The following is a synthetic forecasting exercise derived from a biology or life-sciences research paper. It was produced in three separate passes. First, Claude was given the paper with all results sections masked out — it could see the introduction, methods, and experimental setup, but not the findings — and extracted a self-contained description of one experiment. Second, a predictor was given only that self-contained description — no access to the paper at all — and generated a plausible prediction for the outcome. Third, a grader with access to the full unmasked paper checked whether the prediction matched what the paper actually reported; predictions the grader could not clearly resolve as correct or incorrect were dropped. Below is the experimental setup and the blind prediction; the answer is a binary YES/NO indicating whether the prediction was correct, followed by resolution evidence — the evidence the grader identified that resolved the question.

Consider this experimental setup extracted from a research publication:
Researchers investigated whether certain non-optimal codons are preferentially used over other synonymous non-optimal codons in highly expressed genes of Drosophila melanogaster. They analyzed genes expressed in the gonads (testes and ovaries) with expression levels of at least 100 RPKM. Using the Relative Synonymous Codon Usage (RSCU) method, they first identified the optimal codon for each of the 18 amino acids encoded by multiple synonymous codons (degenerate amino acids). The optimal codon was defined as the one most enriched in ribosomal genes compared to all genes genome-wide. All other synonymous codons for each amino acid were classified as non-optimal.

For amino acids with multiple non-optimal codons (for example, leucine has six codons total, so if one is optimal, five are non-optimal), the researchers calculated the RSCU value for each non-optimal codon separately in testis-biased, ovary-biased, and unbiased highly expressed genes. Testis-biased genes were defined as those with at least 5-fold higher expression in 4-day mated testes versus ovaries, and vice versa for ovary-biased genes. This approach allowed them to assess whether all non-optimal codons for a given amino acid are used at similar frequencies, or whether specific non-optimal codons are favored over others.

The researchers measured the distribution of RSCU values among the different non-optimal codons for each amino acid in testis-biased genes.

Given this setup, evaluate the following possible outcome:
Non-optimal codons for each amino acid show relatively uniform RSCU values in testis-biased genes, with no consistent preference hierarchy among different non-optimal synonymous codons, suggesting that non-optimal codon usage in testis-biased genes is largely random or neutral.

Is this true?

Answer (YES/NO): NO